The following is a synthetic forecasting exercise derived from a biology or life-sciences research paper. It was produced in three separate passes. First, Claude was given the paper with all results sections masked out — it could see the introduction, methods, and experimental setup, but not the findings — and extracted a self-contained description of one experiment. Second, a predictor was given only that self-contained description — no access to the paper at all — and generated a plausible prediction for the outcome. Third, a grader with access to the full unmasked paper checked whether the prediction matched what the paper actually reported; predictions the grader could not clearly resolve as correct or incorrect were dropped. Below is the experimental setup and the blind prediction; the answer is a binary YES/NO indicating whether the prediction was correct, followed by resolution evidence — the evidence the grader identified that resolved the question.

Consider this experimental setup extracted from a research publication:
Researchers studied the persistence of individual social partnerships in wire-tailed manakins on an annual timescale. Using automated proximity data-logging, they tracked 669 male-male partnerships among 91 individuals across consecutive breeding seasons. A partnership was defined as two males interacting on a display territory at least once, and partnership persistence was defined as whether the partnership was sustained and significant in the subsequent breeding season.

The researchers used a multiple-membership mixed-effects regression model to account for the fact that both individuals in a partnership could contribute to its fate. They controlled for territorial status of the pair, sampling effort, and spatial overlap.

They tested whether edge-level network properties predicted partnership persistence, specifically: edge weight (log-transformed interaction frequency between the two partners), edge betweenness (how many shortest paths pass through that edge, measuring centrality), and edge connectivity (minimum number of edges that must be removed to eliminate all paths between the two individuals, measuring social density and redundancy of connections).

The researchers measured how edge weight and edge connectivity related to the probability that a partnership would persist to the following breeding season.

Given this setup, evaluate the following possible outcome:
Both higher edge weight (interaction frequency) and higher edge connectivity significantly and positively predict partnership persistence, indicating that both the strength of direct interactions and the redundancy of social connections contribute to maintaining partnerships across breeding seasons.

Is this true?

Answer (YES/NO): NO